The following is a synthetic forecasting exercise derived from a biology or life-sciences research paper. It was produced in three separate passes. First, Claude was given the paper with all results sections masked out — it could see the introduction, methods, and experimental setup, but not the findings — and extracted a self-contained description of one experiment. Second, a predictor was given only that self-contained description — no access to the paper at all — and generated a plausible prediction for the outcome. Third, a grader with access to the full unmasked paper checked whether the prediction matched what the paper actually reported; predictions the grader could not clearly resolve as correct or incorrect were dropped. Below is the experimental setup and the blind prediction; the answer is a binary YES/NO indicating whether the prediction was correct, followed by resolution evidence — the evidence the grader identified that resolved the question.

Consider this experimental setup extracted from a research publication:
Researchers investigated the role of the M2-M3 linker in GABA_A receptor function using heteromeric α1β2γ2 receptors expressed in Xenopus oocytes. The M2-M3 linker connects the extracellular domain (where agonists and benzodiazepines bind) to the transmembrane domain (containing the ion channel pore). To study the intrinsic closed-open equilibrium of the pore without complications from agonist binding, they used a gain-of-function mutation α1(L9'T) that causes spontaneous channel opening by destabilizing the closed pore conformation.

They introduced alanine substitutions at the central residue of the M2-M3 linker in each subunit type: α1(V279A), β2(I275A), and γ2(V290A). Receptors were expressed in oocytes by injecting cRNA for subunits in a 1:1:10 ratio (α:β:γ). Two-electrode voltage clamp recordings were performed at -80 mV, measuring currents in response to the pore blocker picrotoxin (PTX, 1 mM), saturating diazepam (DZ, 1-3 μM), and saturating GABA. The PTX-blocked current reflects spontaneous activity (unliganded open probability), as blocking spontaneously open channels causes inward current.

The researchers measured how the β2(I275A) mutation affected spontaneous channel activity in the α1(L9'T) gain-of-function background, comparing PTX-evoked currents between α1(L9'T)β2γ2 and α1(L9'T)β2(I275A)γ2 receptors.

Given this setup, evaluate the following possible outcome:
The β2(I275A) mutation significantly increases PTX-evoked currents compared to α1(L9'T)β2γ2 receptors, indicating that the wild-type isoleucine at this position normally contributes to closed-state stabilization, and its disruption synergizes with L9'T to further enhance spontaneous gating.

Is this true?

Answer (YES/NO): YES